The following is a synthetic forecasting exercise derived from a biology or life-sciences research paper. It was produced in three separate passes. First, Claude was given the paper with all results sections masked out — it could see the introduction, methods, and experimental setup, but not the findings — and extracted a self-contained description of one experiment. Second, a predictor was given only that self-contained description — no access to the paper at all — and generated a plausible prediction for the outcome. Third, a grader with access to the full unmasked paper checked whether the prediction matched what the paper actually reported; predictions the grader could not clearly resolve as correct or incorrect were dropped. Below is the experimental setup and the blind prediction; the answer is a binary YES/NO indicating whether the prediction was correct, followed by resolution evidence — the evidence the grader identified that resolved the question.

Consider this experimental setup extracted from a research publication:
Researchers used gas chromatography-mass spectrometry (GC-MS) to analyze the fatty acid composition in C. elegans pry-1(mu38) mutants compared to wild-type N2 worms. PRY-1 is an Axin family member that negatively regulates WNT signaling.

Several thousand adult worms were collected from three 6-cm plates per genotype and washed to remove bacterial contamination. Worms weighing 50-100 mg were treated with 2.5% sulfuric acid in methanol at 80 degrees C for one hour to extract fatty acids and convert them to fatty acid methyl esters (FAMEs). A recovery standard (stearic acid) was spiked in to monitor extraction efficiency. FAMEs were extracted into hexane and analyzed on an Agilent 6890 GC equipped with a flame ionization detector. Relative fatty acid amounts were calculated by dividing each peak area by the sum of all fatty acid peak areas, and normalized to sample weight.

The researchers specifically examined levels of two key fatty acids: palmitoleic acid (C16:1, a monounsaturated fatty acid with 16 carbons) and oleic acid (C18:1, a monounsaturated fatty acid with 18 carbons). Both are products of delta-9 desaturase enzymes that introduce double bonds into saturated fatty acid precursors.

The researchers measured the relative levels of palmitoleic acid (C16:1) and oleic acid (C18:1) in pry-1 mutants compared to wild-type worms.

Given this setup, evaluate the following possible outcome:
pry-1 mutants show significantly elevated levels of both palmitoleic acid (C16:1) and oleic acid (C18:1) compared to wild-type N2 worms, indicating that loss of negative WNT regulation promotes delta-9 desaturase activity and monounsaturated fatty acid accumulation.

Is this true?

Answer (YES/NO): NO